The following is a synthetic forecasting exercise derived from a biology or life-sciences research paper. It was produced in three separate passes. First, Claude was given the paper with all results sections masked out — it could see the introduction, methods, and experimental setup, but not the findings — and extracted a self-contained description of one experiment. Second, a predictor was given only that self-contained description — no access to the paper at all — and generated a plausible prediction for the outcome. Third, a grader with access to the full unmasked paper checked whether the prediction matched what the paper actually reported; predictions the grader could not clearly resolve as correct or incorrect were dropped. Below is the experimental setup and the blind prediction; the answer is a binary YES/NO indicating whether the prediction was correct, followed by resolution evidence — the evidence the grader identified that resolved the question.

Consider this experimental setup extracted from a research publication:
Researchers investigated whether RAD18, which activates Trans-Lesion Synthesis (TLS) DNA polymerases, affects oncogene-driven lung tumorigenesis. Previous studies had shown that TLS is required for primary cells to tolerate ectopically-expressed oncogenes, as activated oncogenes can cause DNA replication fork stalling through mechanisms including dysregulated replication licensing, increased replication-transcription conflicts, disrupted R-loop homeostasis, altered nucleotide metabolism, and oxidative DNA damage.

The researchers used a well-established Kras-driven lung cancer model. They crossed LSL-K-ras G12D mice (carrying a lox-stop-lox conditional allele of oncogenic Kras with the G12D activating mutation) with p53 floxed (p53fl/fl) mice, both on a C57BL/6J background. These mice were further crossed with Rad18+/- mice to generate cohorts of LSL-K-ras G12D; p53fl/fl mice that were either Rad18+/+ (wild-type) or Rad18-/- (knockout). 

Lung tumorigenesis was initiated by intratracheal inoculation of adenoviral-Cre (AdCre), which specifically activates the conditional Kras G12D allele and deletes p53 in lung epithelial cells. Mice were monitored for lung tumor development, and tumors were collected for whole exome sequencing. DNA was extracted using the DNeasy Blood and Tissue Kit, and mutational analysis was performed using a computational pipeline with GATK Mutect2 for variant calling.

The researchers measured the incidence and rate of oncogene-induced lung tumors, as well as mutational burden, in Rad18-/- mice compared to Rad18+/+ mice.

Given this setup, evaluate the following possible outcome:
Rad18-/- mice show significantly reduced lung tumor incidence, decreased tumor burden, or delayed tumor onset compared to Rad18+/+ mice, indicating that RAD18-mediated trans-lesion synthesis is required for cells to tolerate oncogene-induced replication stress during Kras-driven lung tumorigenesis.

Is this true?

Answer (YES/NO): NO